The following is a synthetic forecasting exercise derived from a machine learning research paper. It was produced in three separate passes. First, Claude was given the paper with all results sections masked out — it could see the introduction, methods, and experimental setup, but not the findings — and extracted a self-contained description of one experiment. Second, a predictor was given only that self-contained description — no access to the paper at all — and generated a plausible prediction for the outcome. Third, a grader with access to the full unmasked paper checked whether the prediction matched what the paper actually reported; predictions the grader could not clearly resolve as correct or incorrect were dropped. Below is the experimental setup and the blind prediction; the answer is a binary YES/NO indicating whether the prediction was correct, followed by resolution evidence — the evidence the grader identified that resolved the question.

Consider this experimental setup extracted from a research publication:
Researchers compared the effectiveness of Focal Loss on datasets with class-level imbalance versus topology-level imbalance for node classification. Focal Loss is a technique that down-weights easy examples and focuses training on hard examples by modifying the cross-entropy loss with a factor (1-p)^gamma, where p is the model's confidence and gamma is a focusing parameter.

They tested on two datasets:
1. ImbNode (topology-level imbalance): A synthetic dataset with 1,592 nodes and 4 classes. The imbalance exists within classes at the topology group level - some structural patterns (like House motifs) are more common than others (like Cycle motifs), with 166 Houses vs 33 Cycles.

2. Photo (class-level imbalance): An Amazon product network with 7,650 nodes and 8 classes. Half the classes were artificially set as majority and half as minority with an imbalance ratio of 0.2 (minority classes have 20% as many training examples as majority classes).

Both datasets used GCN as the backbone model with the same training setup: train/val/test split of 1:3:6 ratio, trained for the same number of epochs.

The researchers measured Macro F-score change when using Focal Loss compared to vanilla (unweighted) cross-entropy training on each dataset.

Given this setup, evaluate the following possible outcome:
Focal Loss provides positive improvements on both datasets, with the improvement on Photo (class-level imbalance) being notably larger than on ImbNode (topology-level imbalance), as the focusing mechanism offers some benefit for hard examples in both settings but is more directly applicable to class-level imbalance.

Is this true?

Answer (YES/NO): NO